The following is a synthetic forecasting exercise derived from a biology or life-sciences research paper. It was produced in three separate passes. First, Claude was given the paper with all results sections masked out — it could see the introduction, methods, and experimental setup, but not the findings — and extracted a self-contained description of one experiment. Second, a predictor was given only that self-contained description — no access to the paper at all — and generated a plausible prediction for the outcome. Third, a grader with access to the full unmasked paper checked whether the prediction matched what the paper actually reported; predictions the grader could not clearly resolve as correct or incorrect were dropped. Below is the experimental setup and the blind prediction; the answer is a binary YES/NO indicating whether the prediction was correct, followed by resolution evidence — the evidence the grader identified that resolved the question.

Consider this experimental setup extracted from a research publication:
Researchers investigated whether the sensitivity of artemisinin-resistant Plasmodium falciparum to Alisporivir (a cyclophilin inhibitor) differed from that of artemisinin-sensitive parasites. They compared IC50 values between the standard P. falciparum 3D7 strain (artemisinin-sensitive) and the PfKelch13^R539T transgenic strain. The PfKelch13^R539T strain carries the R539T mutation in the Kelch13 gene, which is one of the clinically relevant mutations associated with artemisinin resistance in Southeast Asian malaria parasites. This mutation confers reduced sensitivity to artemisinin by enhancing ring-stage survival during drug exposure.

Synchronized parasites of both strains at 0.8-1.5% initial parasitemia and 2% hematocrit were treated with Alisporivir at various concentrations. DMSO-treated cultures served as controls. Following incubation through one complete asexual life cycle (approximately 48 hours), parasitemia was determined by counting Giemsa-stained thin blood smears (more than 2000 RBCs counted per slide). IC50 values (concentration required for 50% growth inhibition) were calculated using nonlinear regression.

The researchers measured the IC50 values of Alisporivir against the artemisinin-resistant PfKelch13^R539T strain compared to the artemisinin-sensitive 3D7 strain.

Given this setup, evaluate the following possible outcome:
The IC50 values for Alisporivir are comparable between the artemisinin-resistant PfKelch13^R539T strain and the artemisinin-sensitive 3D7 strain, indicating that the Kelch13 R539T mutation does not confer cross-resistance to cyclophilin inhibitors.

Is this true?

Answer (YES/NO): YES